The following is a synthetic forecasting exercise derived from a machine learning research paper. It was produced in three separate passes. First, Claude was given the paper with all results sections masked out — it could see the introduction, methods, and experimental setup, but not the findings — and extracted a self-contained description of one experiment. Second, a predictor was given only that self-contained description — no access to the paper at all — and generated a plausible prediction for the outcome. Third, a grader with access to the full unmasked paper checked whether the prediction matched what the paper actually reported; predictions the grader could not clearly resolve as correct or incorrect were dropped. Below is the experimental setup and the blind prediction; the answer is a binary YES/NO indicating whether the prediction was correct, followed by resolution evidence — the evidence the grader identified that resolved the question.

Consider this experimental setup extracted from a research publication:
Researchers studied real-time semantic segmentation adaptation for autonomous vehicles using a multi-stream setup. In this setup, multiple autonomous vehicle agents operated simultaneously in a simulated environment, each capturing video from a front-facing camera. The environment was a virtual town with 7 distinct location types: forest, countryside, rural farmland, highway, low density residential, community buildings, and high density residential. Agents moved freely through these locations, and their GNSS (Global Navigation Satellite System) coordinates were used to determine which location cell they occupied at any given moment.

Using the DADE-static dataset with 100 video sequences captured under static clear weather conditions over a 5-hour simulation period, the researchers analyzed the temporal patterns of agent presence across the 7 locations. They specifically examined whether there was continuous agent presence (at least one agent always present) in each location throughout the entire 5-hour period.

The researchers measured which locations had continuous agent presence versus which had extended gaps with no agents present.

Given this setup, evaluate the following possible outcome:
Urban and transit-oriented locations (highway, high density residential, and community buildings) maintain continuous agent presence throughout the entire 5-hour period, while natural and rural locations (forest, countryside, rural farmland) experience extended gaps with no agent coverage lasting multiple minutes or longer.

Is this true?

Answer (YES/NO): NO